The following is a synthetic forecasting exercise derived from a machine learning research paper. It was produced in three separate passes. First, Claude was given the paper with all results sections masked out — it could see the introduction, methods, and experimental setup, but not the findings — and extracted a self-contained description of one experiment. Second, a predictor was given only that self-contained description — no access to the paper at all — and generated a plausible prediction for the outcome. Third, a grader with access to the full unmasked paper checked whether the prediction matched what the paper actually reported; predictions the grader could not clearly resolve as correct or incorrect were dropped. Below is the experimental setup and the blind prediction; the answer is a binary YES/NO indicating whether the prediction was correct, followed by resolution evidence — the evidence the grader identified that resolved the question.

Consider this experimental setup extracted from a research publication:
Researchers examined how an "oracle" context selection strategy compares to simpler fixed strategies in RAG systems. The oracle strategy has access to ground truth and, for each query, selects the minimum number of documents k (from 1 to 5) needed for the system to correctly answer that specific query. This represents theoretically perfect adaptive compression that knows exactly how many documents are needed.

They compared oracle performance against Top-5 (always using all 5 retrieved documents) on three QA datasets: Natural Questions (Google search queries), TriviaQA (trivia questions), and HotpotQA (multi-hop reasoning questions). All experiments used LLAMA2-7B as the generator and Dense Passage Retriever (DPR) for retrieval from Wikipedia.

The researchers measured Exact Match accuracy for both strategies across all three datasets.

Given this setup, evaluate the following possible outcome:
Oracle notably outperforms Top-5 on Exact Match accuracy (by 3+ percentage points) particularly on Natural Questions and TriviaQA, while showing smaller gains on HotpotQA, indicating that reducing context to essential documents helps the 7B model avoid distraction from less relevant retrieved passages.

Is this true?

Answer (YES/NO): YES